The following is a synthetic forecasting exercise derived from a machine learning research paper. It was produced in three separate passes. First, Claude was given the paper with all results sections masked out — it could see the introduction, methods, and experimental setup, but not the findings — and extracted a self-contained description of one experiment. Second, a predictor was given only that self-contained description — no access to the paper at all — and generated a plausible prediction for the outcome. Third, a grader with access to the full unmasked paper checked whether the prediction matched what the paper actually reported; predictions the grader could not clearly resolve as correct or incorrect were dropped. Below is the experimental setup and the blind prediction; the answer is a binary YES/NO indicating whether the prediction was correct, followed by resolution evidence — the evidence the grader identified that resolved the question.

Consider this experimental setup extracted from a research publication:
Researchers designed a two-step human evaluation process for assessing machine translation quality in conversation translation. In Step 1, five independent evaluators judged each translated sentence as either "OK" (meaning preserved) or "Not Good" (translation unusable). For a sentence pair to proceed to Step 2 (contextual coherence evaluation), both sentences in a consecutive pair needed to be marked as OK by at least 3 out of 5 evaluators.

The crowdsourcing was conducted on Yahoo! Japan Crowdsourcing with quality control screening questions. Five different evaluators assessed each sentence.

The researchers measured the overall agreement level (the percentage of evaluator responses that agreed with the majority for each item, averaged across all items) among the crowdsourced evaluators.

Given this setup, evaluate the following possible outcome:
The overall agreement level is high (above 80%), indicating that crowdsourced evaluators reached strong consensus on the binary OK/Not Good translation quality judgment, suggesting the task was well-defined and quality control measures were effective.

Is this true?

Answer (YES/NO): NO